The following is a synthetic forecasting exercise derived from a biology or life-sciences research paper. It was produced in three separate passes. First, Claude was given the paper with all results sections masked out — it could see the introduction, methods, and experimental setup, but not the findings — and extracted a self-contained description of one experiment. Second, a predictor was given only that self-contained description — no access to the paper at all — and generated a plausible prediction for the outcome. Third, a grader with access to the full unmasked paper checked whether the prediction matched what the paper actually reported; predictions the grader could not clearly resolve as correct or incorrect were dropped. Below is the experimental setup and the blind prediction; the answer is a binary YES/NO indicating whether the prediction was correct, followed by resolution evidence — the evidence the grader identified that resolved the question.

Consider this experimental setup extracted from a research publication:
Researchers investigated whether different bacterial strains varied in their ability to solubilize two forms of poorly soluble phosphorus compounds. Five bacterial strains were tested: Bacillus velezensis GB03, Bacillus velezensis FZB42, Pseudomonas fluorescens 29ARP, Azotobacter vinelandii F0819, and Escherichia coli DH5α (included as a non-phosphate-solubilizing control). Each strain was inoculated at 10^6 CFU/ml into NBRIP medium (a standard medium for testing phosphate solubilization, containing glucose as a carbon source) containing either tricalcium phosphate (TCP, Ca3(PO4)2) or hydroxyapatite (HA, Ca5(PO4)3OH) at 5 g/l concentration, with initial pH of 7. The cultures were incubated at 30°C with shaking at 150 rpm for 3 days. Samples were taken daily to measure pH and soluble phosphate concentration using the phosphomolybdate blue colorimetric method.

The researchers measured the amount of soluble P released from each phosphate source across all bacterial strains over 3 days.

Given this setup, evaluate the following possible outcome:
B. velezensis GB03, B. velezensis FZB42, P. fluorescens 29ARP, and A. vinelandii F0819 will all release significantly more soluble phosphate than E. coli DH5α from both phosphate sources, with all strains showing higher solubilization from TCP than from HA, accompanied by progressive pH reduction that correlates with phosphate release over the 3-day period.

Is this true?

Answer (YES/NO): NO